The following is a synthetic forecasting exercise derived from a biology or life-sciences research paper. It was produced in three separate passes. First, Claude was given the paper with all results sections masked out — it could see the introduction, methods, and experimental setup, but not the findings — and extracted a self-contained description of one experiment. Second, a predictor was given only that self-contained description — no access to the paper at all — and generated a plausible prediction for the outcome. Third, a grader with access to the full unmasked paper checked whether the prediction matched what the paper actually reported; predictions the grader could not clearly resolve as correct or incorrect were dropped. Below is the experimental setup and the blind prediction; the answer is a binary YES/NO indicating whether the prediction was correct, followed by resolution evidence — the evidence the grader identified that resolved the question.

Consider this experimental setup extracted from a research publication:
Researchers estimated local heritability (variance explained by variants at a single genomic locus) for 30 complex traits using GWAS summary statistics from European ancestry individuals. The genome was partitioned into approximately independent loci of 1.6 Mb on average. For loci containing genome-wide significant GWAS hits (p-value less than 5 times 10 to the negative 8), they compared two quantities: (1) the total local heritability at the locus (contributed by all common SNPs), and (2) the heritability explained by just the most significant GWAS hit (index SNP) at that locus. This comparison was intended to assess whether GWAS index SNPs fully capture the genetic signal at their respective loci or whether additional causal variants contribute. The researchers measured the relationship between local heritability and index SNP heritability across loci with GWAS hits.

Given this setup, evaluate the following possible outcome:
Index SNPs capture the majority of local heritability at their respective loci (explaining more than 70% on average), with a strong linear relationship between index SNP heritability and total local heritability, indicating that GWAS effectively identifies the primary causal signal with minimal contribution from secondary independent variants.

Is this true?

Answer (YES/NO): NO